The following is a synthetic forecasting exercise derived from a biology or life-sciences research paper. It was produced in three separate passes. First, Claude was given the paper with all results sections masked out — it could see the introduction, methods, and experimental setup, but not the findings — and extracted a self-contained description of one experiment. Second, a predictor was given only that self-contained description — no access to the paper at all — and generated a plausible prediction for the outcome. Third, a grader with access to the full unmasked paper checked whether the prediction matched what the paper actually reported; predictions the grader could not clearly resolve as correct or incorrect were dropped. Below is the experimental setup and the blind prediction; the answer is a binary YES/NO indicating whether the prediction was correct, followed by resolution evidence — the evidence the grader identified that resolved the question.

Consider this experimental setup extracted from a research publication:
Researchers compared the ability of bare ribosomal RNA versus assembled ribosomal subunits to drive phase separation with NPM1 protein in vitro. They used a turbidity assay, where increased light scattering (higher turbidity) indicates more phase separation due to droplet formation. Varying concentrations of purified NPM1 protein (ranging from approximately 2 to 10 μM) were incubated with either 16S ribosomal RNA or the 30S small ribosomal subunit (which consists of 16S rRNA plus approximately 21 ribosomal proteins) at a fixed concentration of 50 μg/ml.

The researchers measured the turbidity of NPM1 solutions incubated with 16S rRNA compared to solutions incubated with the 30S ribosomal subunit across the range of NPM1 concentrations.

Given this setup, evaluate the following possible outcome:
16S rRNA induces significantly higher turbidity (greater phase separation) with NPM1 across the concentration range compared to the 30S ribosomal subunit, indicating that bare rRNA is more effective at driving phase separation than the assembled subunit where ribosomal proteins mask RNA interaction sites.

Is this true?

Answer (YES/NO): YES